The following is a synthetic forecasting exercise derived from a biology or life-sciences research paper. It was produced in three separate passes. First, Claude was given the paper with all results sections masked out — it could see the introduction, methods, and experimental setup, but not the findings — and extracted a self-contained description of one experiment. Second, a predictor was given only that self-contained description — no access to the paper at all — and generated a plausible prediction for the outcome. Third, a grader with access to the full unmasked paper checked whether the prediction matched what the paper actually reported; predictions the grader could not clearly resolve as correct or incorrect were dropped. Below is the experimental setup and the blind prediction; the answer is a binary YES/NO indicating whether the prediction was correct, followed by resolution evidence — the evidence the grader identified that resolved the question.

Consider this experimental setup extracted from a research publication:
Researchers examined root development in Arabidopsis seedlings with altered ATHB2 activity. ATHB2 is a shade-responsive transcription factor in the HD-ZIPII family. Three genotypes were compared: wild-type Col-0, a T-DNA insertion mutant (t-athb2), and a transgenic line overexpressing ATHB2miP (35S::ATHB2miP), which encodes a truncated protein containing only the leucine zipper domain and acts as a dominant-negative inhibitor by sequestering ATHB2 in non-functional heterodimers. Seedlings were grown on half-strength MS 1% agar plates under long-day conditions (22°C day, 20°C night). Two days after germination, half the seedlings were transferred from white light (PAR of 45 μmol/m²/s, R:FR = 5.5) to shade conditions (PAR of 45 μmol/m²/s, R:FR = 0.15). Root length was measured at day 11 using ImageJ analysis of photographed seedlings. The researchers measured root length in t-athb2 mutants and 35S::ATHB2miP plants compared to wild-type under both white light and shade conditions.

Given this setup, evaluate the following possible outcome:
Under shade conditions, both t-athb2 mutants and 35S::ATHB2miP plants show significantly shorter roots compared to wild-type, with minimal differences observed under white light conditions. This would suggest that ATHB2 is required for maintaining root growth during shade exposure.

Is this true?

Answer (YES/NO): NO